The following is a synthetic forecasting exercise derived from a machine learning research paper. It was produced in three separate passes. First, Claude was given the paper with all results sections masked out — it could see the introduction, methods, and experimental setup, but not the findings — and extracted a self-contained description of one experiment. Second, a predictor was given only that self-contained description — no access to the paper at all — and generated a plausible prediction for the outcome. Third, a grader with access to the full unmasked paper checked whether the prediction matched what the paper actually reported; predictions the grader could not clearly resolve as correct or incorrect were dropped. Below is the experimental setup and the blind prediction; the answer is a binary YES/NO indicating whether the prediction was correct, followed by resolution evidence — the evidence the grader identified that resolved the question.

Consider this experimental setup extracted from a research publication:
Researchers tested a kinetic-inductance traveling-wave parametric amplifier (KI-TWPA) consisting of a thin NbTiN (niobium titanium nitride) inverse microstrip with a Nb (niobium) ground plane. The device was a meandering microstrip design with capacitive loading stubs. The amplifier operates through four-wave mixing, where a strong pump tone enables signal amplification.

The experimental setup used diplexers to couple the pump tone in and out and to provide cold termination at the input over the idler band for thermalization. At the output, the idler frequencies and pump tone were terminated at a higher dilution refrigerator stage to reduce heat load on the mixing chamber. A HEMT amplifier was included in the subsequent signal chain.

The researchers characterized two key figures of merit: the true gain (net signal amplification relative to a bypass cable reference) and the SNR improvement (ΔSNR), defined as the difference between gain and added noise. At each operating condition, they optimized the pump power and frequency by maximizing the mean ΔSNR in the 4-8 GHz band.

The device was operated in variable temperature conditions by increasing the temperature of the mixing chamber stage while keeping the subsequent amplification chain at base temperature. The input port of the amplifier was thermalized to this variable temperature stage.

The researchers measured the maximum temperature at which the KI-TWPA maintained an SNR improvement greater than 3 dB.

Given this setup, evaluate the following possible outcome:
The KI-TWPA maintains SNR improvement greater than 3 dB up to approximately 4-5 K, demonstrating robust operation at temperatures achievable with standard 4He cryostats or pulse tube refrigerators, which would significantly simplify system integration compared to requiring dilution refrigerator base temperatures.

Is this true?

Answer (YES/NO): NO